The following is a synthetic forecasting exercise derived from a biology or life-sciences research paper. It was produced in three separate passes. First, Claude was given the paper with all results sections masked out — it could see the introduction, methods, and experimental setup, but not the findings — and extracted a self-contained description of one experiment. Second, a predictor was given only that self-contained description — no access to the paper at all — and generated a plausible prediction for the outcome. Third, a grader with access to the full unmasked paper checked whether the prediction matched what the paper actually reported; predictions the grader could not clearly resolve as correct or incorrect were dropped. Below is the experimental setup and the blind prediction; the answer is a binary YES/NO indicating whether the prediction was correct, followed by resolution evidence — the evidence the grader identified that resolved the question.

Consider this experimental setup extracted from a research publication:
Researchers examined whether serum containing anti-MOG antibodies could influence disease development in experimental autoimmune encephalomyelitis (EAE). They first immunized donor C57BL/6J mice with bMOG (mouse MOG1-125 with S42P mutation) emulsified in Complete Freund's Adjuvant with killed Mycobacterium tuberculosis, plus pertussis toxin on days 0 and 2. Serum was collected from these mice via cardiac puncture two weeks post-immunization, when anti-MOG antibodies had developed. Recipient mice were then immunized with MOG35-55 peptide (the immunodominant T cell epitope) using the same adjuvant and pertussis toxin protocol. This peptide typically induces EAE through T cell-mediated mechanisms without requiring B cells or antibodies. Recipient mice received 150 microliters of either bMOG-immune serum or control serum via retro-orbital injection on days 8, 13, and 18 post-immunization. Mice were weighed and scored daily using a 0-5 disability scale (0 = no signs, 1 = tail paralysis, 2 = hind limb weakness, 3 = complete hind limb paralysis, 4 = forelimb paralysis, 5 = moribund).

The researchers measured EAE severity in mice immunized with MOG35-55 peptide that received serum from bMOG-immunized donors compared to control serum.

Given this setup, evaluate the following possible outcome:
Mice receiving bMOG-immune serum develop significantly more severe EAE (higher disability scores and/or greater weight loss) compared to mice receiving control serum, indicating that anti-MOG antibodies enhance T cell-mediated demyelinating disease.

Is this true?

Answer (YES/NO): YES